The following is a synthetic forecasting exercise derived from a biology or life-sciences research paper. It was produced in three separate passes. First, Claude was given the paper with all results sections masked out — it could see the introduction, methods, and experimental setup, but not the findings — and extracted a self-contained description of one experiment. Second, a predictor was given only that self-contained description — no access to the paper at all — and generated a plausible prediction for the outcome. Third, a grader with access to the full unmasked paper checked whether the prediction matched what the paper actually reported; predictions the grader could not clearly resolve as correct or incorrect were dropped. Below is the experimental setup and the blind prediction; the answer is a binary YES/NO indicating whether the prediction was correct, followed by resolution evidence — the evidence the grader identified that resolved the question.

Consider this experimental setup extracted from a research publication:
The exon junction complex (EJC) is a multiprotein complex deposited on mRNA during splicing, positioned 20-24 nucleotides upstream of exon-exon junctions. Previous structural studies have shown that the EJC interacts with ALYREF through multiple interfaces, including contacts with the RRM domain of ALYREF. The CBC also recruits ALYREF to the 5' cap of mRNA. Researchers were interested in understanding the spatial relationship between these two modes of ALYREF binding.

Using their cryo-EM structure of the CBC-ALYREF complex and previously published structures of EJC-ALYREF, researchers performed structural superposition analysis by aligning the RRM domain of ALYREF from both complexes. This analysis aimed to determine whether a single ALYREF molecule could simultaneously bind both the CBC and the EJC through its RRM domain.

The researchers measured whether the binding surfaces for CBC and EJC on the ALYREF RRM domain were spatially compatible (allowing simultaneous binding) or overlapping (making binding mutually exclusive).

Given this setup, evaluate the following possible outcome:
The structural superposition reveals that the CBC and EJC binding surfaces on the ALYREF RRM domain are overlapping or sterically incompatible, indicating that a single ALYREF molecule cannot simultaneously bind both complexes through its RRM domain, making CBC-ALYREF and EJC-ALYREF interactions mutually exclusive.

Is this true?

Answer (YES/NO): YES